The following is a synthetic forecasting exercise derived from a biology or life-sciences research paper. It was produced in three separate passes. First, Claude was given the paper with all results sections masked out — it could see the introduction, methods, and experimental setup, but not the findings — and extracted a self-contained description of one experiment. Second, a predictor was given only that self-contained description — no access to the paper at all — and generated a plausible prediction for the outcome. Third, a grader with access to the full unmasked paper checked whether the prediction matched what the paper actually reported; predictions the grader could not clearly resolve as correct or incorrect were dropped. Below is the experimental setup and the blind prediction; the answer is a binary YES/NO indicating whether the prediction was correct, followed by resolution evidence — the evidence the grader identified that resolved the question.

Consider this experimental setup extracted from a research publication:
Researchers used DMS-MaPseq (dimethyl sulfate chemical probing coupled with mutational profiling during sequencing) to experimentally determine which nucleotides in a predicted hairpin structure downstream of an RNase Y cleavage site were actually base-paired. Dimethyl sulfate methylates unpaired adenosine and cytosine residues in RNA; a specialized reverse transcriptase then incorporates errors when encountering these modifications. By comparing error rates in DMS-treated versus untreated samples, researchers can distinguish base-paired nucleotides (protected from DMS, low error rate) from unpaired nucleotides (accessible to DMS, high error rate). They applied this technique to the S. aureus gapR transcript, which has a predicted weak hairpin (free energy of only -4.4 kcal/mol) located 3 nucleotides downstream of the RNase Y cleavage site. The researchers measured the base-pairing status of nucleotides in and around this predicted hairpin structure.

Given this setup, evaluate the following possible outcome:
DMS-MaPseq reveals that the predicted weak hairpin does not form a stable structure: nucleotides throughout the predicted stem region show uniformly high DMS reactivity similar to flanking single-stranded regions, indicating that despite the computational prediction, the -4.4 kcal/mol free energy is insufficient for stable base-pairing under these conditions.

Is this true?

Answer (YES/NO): NO